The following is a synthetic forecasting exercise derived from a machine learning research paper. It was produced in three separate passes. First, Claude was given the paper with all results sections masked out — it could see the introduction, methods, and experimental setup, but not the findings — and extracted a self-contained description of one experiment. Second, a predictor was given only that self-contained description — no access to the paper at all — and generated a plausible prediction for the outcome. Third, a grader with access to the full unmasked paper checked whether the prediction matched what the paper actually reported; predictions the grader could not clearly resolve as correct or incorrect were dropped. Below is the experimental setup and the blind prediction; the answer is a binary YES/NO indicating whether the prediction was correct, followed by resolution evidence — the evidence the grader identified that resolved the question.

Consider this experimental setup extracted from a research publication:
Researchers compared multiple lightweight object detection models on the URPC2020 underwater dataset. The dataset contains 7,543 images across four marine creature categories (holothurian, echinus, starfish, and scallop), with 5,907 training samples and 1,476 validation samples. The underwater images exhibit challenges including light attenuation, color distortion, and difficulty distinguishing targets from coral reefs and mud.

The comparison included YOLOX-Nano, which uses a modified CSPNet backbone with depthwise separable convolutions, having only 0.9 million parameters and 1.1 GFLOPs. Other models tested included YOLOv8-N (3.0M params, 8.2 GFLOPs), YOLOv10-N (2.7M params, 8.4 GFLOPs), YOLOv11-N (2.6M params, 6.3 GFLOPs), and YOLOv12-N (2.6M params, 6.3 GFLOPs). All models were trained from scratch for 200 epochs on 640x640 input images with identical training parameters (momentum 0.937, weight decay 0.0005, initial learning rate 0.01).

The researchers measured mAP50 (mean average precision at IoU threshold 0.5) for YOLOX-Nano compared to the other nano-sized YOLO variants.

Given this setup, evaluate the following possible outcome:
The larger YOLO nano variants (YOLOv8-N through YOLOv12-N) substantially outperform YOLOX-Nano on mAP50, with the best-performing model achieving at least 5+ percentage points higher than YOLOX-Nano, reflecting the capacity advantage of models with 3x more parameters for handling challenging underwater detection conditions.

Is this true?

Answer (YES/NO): YES